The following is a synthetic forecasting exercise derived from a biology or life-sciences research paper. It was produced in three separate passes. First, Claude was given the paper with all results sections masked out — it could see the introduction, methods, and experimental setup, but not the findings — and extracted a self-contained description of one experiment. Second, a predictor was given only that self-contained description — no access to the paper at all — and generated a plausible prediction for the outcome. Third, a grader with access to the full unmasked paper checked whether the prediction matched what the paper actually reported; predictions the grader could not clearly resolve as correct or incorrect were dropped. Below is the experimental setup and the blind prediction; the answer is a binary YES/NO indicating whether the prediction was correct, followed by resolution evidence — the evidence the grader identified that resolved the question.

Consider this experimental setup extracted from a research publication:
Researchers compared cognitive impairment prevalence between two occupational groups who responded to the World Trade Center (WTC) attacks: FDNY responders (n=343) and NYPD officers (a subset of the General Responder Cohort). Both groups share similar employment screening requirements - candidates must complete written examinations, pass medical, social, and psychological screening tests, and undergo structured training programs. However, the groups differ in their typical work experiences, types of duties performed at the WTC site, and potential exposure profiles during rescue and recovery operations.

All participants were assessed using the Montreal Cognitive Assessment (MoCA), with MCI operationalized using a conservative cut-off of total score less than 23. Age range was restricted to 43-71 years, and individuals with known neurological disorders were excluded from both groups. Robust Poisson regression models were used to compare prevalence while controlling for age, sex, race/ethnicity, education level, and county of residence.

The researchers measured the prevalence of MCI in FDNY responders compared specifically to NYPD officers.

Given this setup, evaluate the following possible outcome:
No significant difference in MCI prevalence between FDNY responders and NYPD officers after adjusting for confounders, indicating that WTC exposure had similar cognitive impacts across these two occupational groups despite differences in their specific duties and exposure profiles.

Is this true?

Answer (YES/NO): NO